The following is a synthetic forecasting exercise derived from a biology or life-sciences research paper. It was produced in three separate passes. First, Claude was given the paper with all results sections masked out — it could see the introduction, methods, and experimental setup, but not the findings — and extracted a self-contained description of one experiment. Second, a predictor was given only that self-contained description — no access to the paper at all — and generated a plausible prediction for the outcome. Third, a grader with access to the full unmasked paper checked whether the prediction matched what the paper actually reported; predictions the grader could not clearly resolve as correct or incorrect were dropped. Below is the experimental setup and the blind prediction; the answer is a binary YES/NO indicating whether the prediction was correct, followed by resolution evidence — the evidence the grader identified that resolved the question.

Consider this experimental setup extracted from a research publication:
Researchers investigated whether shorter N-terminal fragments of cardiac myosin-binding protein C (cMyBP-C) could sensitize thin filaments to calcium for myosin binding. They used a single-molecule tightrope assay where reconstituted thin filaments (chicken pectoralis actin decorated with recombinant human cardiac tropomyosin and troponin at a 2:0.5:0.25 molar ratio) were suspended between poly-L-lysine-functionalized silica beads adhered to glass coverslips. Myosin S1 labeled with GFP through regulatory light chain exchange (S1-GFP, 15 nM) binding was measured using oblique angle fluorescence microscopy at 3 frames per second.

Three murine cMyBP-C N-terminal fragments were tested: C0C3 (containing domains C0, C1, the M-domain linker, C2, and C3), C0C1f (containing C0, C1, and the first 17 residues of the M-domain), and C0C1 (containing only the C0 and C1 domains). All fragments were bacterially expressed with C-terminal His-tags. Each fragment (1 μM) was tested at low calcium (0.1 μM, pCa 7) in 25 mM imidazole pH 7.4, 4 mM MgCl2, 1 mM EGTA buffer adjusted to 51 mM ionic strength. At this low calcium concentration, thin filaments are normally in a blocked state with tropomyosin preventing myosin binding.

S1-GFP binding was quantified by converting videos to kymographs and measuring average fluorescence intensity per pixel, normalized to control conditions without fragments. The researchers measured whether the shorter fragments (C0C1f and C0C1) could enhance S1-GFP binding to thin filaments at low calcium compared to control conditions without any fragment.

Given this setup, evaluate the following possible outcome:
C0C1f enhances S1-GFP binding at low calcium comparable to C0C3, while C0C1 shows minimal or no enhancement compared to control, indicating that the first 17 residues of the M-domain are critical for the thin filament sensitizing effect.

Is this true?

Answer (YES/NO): NO